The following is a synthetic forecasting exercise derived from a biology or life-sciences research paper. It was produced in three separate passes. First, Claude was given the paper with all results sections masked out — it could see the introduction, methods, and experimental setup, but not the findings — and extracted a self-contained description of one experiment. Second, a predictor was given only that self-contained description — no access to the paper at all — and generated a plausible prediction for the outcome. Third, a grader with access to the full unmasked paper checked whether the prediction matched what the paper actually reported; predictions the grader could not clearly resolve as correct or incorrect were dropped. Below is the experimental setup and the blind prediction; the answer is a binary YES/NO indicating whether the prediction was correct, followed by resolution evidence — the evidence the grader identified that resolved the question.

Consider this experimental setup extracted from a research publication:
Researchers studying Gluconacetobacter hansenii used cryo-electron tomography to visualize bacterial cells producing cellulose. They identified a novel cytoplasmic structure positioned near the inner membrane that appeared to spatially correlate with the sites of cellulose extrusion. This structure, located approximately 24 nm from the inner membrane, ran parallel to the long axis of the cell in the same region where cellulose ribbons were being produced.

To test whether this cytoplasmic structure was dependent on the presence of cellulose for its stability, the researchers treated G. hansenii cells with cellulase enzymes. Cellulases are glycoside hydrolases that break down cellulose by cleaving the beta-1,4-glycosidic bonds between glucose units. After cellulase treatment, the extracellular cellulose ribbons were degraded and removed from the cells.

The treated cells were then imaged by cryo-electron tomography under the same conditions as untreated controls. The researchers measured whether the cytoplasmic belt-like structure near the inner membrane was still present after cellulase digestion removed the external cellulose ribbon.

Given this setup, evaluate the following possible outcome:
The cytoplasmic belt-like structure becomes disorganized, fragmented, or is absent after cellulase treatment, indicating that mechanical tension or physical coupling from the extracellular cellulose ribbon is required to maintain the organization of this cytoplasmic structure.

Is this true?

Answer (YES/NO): NO